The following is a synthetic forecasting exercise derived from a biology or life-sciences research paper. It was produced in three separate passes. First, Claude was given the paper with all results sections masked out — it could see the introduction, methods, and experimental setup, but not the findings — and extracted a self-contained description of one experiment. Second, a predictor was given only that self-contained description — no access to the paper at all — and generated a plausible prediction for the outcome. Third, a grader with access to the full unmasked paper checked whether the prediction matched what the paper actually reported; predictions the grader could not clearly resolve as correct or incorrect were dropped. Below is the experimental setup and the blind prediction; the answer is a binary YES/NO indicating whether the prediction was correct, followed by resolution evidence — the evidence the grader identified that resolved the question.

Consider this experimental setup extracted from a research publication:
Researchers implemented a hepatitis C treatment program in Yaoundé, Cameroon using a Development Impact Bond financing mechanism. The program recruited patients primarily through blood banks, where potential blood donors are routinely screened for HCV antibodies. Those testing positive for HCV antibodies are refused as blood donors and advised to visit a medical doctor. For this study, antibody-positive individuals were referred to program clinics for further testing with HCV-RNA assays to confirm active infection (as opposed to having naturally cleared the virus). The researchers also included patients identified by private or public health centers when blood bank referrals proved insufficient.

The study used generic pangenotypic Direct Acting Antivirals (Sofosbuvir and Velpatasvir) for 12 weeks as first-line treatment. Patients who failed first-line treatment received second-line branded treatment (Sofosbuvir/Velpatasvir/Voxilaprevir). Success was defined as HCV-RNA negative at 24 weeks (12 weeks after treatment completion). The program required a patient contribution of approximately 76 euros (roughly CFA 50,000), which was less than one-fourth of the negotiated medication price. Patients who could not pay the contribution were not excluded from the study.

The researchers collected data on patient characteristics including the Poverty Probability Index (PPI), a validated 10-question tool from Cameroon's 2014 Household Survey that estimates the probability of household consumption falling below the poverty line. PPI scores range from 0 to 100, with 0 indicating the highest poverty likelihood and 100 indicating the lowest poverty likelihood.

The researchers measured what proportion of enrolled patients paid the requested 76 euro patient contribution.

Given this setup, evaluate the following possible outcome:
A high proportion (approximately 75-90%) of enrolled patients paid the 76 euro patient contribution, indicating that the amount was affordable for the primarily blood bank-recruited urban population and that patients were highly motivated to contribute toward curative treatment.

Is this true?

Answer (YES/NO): NO